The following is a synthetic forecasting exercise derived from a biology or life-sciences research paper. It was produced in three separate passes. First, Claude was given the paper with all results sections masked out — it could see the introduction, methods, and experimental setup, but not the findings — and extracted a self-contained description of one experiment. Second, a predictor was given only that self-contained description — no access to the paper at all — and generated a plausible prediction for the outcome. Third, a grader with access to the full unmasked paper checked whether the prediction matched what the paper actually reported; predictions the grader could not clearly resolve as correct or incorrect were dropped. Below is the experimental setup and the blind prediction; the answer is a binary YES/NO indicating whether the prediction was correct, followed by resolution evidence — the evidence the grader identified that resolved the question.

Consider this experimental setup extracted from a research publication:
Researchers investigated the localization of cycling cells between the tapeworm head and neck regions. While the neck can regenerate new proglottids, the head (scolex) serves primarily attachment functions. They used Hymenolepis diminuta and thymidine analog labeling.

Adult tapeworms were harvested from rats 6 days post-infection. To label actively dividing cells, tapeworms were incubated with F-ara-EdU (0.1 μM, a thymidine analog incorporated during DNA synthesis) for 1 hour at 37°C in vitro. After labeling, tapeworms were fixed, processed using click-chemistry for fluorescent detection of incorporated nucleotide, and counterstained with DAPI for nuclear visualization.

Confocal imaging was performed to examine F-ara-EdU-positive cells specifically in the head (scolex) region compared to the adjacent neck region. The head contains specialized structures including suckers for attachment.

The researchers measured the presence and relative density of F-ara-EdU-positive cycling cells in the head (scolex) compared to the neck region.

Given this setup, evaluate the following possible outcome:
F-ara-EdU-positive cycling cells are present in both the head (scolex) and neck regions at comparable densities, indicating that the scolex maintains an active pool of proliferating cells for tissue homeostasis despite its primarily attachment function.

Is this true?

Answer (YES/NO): NO